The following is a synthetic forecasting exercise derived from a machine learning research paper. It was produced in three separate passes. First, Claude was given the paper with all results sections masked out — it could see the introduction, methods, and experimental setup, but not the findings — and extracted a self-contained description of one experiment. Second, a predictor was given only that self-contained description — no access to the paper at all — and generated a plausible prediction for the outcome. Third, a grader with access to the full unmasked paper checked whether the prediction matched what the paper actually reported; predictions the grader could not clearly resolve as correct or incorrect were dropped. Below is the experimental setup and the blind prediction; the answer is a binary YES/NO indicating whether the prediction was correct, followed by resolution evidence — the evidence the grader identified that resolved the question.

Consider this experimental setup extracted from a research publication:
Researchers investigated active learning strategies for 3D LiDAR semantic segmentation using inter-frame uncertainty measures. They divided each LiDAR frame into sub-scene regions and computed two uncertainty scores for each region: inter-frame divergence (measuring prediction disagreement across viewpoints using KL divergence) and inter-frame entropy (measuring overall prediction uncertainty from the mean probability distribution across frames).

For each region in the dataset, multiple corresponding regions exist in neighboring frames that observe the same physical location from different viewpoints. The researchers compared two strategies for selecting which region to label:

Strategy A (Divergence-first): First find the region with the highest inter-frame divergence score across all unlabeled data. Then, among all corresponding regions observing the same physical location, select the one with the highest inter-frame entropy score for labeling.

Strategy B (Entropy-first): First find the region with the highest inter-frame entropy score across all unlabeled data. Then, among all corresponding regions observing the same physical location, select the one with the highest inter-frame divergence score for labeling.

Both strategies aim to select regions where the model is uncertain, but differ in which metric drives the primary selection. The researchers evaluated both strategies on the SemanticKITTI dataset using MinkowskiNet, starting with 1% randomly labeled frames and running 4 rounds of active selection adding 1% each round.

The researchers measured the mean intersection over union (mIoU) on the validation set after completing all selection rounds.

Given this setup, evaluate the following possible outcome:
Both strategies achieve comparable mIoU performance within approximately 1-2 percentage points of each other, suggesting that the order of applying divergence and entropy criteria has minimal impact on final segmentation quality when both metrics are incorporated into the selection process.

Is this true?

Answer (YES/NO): NO